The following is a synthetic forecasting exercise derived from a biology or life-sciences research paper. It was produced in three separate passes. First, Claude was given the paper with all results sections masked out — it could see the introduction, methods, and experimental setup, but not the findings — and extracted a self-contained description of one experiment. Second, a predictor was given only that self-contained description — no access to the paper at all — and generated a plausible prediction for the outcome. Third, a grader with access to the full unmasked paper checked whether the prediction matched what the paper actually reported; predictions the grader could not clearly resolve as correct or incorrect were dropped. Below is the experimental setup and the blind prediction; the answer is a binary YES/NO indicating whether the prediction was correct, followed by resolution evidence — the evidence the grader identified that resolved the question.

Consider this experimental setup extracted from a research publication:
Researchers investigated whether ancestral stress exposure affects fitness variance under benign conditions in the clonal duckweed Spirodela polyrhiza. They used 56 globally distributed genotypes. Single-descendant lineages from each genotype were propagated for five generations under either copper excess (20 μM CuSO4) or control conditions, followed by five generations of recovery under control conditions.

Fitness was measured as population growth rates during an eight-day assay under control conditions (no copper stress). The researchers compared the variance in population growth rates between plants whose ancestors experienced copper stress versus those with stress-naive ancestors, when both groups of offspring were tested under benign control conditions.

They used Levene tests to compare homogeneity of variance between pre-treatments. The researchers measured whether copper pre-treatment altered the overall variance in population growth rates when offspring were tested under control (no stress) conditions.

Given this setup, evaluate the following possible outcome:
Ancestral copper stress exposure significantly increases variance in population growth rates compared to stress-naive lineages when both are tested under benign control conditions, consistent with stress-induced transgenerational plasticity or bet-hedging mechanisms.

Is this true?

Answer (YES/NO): NO